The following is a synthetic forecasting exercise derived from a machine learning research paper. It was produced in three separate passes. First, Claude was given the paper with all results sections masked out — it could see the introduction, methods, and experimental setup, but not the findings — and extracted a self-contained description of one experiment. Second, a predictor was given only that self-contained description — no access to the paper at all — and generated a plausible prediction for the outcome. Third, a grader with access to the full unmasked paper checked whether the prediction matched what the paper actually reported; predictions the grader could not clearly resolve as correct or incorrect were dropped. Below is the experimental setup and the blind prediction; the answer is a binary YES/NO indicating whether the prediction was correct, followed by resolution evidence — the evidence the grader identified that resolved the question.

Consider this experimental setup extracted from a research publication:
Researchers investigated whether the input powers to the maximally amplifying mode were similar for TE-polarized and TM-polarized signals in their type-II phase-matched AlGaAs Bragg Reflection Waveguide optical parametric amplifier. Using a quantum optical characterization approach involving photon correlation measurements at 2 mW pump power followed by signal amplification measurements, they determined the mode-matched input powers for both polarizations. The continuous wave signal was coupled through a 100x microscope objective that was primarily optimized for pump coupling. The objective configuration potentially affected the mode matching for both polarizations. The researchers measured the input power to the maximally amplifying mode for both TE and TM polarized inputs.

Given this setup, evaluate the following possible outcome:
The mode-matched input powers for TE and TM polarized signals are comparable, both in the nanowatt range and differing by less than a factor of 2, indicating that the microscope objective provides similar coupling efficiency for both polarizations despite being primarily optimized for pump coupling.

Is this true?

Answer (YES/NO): NO